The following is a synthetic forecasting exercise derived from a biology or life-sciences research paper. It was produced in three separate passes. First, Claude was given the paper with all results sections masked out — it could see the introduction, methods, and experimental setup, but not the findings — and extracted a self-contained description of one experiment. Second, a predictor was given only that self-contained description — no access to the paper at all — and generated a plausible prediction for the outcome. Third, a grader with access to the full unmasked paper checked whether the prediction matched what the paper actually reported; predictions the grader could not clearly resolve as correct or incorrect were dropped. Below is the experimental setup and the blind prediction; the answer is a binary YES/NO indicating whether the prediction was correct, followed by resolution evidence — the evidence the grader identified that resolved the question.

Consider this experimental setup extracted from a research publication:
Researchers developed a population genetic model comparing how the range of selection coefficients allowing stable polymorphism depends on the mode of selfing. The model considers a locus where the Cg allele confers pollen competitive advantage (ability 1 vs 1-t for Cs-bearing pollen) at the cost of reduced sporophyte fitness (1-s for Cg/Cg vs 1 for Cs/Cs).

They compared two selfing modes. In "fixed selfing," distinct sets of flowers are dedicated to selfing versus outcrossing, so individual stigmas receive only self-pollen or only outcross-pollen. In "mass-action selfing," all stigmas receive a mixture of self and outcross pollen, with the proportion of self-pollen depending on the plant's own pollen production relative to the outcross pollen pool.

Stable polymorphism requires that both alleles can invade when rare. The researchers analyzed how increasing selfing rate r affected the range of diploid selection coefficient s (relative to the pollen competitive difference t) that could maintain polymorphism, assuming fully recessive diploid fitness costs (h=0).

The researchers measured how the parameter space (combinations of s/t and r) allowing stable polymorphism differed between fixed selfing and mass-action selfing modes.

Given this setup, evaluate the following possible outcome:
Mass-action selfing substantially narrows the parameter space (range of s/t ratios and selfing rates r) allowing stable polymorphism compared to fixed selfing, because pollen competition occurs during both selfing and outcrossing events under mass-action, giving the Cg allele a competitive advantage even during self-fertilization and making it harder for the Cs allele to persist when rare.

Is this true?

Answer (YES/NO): NO